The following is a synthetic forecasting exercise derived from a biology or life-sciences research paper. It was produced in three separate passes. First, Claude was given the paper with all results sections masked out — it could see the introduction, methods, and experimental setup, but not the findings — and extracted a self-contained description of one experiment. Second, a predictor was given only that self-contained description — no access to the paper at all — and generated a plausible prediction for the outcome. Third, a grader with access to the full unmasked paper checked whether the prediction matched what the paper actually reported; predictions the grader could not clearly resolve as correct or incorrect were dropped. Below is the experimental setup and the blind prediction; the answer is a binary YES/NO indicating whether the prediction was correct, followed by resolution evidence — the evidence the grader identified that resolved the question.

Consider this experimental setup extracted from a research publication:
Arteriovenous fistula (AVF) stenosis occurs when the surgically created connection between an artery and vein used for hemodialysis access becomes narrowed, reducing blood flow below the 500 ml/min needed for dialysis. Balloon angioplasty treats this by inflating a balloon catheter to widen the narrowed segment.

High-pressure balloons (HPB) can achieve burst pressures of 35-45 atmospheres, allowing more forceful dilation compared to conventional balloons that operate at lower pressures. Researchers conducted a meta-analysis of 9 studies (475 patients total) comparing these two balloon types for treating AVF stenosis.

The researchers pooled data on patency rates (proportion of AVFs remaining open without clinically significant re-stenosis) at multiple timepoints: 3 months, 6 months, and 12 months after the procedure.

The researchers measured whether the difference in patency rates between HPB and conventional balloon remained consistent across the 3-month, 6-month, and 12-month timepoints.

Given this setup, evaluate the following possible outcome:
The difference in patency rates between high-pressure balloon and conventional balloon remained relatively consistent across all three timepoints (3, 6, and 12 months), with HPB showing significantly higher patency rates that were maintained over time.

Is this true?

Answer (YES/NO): NO